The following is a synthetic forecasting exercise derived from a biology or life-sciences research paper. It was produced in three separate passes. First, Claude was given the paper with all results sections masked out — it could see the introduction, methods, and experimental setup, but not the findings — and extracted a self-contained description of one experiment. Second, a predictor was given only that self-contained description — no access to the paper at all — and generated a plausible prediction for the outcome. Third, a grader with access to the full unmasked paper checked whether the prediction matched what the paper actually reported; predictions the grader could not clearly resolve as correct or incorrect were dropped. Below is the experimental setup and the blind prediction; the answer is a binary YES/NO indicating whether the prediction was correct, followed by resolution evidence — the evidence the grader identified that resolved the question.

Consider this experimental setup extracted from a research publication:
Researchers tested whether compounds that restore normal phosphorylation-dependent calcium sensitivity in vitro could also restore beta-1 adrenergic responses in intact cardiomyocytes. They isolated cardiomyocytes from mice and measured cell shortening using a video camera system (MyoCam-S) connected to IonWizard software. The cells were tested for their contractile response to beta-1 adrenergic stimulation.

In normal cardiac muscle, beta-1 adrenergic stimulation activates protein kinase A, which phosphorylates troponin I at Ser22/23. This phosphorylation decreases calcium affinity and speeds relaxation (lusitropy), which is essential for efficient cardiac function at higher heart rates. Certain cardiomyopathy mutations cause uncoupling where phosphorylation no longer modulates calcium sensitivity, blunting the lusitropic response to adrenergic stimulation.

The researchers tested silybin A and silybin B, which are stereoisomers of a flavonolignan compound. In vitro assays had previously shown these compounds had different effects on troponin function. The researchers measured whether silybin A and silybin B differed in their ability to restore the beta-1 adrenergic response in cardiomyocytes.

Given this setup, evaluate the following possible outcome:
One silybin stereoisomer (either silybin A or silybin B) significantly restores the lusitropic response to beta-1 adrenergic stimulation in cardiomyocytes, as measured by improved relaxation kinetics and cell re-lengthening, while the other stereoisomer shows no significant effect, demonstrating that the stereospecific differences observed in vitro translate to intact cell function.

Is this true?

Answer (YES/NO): YES